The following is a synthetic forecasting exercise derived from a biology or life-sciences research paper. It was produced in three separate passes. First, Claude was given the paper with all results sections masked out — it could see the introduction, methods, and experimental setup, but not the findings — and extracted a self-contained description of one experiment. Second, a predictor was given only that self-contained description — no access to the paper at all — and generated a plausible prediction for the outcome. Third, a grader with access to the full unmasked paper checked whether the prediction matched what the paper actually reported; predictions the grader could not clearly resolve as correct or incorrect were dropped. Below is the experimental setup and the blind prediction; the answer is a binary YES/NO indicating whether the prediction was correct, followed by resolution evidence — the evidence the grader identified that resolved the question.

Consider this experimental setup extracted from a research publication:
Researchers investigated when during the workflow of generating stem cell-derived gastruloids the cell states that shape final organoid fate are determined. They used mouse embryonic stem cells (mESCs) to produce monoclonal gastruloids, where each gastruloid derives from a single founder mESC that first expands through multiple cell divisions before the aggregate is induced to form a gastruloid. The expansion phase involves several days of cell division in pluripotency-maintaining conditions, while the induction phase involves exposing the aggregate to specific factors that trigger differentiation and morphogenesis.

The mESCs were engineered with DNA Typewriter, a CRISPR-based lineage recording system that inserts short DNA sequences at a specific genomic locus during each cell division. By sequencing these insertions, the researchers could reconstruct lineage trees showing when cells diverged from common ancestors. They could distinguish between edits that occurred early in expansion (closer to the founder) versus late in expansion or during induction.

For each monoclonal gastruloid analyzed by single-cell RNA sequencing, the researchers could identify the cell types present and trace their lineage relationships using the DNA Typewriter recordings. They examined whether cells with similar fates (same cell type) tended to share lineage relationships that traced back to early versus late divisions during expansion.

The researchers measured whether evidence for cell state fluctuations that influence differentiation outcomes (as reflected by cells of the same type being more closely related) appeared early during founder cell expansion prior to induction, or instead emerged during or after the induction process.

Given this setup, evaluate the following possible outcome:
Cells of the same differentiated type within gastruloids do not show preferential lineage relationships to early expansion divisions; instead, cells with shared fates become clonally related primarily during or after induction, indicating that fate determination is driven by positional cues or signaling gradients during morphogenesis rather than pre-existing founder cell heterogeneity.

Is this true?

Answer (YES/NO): NO